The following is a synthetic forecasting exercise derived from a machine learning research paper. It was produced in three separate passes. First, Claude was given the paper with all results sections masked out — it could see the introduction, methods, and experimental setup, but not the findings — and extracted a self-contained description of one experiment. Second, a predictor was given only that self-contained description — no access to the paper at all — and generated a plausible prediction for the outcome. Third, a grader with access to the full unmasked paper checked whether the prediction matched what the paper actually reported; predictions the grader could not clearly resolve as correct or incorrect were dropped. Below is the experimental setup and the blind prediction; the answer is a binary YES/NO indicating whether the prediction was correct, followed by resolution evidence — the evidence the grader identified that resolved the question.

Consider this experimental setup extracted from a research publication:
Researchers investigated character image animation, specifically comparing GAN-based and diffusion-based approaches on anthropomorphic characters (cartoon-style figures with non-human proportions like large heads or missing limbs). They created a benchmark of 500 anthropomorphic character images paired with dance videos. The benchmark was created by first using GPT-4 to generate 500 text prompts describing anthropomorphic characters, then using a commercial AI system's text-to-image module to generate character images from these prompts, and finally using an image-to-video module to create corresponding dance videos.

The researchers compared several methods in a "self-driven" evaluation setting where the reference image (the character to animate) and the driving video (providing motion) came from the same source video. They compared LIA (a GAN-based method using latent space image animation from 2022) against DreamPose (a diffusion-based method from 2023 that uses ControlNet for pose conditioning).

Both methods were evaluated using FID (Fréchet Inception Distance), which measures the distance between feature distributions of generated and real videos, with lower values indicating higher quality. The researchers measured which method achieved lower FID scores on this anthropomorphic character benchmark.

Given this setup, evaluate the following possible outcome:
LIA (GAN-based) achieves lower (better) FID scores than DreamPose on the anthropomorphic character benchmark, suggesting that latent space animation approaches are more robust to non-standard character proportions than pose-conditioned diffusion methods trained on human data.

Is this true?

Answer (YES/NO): YES